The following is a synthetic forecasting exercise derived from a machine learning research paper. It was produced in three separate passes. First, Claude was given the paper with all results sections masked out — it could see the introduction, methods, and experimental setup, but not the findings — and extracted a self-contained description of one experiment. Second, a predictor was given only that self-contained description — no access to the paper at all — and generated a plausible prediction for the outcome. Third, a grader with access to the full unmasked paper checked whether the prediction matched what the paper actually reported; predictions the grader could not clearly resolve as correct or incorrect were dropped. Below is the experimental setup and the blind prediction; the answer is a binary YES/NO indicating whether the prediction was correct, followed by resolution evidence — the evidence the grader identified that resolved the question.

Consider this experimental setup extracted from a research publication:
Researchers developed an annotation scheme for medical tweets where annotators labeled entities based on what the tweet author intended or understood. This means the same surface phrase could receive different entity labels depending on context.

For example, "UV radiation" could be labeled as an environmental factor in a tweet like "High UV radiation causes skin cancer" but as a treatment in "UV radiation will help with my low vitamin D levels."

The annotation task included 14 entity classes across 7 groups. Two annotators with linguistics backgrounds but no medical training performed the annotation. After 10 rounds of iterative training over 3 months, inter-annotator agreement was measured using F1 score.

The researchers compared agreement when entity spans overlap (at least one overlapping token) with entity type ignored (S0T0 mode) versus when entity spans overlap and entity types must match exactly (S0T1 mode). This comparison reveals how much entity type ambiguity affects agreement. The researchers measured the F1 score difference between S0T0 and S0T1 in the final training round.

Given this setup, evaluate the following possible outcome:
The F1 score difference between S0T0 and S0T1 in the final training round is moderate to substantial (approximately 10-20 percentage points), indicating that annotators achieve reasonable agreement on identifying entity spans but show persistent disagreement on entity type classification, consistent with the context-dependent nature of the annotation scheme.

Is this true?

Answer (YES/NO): NO